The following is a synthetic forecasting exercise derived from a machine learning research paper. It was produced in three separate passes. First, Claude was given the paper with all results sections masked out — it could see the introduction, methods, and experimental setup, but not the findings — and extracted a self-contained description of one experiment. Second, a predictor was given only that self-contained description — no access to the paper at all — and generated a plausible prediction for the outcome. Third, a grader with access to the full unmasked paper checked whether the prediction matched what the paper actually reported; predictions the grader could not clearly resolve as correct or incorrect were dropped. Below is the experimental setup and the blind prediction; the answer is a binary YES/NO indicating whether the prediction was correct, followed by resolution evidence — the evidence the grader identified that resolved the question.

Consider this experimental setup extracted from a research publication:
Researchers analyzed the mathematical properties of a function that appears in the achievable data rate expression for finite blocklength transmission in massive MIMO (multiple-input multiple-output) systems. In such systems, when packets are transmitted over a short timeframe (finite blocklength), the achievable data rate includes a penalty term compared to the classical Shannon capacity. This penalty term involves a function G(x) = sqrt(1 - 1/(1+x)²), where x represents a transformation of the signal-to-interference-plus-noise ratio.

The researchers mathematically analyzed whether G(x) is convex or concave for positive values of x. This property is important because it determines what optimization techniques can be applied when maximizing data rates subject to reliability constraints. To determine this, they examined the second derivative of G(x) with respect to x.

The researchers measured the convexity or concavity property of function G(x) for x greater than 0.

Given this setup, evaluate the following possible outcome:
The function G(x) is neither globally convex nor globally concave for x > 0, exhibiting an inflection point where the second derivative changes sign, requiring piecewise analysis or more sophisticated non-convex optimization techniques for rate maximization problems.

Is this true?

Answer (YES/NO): NO